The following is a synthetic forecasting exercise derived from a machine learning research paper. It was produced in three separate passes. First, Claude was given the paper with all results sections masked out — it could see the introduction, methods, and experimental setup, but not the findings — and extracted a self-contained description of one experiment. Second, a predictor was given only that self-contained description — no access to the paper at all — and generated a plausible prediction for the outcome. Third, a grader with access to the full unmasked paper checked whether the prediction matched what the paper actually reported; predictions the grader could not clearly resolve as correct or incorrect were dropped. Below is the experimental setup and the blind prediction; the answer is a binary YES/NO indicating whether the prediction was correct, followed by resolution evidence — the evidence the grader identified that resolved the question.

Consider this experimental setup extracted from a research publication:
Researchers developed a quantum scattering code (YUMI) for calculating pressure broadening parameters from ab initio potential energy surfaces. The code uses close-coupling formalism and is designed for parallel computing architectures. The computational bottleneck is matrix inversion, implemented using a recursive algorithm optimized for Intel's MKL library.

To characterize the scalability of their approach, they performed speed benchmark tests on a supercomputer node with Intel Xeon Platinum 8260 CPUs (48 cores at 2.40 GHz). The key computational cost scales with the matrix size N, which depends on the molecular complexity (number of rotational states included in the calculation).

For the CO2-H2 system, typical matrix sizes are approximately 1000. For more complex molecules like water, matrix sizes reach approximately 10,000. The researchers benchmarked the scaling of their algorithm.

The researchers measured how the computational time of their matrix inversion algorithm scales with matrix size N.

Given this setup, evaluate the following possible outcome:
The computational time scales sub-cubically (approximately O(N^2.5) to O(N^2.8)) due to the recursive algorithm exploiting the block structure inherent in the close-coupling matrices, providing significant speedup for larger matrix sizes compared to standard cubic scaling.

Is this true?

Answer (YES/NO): YES